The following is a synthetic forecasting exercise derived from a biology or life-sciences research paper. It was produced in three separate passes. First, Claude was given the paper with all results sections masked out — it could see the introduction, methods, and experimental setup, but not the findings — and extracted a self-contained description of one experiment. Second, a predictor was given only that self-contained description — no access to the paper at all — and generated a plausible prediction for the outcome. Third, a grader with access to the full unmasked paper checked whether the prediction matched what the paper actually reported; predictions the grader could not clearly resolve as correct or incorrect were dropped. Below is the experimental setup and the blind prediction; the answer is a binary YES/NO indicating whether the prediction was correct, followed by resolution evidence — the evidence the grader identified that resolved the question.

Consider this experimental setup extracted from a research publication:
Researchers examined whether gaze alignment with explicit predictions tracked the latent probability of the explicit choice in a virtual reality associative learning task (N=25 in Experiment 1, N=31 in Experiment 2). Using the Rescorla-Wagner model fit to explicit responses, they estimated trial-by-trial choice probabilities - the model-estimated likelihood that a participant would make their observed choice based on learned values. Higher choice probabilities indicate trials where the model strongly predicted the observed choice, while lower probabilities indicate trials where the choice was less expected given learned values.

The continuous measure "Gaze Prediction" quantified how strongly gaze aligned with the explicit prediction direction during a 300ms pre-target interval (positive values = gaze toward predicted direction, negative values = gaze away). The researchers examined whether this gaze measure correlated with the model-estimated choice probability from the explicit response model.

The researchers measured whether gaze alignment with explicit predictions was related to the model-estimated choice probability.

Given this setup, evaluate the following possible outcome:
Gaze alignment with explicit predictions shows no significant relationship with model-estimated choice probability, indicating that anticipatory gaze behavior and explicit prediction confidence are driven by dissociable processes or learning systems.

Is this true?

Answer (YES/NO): NO